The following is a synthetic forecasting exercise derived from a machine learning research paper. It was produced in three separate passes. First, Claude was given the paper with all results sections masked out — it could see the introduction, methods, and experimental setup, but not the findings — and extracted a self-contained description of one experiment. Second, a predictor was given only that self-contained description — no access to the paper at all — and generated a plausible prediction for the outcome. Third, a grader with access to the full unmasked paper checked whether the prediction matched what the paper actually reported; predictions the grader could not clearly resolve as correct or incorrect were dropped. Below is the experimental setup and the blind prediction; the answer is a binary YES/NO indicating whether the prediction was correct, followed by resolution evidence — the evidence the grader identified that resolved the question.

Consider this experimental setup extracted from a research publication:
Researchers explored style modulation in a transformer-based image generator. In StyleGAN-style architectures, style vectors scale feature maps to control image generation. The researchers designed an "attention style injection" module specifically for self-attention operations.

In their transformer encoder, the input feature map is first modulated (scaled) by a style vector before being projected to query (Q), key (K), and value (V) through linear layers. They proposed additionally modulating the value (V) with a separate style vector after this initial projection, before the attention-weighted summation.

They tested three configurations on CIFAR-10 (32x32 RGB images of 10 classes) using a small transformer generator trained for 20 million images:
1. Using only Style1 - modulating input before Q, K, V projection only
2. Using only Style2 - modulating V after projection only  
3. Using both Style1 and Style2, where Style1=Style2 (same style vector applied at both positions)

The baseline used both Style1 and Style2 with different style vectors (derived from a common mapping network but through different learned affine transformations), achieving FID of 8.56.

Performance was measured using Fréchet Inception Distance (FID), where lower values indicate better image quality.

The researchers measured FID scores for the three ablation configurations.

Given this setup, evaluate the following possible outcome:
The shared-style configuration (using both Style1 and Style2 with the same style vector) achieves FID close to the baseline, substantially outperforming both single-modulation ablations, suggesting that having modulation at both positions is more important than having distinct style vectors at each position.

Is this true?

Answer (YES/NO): NO